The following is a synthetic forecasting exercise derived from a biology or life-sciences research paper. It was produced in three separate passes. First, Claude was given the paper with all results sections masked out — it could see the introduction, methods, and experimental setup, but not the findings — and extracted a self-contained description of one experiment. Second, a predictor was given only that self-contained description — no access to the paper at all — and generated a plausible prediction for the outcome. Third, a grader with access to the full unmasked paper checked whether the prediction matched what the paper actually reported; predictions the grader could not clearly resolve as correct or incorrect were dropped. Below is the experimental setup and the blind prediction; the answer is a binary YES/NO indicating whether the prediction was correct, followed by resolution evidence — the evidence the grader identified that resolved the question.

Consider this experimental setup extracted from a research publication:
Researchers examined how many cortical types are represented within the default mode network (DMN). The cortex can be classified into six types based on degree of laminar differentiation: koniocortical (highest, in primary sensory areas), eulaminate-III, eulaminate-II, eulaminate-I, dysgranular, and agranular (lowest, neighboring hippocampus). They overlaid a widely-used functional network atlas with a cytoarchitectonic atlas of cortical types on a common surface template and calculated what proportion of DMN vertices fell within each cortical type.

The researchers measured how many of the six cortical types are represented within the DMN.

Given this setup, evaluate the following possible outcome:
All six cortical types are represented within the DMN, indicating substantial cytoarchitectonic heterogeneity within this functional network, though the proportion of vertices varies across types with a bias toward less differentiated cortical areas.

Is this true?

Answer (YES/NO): NO